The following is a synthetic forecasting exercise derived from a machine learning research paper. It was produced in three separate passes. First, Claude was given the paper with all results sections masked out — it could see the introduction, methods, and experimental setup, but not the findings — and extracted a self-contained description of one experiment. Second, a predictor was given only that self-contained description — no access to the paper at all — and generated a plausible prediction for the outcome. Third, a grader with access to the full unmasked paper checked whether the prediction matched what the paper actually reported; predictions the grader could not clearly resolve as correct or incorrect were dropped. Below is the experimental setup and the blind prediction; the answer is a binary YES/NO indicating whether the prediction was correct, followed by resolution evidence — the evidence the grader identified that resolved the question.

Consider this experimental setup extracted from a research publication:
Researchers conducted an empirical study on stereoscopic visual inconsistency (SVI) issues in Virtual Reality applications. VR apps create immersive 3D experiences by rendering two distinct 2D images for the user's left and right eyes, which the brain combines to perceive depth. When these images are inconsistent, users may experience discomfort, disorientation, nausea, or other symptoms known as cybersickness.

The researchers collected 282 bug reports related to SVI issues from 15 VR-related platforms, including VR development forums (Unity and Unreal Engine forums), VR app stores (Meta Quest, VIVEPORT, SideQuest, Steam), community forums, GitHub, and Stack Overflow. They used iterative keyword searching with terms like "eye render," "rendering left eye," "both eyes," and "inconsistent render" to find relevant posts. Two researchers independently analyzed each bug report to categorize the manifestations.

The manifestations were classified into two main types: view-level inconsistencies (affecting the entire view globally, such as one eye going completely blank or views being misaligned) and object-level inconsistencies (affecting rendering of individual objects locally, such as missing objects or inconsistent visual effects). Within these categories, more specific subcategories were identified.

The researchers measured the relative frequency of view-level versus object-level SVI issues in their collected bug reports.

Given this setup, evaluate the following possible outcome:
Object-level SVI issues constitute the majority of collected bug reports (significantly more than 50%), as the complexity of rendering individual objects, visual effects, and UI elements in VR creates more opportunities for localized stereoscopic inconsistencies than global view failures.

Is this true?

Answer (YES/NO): YES